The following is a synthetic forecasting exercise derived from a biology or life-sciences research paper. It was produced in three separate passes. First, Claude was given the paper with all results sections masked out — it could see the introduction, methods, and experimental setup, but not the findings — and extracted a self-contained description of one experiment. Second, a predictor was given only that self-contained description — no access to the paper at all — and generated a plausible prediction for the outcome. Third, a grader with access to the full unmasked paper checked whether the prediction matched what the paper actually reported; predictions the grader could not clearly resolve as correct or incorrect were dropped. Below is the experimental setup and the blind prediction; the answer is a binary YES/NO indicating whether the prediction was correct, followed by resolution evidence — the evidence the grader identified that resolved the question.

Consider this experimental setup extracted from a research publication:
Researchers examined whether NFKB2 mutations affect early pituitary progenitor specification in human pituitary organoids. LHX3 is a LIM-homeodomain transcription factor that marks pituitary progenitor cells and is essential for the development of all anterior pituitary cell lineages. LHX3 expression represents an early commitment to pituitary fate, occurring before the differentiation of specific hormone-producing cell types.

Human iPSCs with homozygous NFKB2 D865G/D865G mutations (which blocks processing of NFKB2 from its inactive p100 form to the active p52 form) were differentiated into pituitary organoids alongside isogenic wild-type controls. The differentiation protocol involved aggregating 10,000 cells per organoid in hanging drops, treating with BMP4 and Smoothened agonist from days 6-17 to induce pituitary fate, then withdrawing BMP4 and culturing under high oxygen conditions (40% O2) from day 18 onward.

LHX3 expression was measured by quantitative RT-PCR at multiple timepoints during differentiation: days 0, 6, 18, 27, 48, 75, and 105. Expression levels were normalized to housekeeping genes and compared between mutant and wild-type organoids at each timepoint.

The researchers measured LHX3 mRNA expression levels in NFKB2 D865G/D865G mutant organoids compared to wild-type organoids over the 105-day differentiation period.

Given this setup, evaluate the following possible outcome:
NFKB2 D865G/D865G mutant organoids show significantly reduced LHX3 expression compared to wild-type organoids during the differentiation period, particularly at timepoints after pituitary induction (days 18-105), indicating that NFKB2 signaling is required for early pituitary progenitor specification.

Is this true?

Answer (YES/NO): YES